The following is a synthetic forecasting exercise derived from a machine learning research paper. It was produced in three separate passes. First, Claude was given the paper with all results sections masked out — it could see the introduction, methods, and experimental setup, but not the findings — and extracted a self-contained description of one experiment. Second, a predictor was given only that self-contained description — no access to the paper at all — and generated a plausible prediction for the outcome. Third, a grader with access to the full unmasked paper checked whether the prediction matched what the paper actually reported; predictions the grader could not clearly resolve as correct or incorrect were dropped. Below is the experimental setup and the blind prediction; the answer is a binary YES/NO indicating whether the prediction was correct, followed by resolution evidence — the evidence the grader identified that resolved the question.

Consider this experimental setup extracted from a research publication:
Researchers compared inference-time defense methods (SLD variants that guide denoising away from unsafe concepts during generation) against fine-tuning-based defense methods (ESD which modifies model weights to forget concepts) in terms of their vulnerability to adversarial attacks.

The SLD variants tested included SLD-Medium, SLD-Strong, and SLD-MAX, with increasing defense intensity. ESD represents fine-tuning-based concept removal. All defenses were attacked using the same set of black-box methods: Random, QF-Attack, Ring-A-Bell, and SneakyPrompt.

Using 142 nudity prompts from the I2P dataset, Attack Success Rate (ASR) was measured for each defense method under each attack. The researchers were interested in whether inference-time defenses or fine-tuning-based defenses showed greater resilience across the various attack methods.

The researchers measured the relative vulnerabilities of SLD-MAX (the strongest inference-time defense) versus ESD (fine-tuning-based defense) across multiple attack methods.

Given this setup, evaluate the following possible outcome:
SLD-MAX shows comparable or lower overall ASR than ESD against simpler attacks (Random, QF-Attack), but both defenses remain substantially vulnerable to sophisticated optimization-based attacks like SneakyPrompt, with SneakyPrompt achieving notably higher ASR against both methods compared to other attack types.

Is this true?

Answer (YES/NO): NO